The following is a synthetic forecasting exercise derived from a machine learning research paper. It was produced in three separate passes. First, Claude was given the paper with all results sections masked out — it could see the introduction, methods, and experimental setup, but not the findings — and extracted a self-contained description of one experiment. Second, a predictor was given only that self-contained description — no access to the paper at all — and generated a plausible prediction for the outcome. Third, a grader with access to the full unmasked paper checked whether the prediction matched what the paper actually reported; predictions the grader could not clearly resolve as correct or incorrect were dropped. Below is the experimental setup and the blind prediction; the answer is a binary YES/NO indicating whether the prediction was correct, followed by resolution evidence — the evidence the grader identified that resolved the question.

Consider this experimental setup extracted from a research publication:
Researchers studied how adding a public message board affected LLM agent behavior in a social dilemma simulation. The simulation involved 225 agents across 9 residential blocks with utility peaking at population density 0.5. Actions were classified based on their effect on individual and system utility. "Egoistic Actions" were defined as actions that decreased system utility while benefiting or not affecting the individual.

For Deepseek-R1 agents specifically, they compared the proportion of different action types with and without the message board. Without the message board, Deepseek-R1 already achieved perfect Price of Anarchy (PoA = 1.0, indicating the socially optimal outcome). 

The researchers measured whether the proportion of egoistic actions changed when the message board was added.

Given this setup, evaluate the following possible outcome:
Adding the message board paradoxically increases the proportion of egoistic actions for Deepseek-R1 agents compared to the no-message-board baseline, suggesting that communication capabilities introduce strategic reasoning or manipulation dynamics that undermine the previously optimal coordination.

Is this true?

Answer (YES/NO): NO